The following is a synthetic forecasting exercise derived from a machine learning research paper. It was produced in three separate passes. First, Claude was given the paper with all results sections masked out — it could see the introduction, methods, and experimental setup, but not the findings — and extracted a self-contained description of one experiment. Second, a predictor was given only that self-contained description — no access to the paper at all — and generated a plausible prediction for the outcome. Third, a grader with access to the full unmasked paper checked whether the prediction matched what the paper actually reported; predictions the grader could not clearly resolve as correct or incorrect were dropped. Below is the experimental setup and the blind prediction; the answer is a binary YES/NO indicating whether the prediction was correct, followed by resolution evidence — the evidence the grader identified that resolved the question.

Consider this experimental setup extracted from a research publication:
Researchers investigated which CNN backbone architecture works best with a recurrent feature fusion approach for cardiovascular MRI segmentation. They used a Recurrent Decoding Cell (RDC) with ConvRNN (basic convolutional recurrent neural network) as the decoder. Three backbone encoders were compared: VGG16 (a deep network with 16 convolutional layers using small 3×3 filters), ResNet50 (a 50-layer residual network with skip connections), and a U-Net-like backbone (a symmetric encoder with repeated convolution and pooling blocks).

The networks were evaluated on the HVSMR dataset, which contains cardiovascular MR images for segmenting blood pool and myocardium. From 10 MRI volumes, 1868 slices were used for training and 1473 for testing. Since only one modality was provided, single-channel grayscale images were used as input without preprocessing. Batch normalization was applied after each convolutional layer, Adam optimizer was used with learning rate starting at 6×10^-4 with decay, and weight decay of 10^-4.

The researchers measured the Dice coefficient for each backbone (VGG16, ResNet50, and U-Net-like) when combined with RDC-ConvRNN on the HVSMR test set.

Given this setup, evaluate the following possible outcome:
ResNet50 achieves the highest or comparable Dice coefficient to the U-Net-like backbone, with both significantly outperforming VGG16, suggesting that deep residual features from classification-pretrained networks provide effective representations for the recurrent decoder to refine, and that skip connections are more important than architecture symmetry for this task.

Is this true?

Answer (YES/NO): NO